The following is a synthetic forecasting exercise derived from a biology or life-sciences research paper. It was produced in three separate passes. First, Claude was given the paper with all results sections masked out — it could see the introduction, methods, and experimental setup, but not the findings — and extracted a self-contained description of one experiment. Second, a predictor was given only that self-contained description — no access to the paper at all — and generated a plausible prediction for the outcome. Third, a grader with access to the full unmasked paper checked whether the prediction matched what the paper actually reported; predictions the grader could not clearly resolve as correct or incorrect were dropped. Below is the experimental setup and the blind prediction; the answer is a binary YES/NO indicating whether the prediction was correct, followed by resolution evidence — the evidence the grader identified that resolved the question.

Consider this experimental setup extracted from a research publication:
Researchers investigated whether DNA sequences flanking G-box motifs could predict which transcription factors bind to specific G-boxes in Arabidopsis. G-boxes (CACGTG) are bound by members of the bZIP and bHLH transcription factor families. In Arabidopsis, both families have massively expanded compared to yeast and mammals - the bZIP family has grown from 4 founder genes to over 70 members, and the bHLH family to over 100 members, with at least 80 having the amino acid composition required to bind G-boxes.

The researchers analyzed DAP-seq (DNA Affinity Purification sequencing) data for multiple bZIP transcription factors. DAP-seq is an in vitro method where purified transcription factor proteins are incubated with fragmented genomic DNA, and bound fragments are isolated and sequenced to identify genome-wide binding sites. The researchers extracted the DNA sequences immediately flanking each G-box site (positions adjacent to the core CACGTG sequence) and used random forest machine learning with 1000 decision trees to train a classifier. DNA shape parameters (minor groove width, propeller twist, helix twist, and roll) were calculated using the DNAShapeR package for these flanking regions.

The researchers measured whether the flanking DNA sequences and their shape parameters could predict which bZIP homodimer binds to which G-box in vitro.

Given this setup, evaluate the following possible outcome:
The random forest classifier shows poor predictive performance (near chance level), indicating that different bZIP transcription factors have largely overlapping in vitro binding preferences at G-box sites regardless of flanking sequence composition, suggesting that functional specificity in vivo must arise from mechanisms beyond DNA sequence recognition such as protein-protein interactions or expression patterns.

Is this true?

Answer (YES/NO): NO